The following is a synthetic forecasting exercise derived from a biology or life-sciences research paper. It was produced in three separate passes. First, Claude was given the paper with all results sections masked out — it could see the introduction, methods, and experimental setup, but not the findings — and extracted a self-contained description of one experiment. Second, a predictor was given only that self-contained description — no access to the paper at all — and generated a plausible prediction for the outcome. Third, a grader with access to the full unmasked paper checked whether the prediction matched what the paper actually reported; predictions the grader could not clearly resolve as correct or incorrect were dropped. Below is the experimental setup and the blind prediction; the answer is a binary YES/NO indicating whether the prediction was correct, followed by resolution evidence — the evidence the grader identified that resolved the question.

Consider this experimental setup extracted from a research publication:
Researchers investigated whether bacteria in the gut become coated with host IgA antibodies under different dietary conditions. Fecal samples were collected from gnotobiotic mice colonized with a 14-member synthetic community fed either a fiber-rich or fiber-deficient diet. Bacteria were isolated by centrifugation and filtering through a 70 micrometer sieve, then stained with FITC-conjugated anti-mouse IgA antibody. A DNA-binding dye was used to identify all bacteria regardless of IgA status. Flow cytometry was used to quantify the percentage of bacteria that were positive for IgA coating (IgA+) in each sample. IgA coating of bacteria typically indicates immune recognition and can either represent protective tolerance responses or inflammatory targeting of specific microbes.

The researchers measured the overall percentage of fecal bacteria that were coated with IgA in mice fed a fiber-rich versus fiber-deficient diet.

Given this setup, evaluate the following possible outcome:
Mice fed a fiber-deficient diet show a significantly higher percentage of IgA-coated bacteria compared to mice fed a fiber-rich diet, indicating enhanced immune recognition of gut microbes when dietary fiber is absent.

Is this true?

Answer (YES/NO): YES